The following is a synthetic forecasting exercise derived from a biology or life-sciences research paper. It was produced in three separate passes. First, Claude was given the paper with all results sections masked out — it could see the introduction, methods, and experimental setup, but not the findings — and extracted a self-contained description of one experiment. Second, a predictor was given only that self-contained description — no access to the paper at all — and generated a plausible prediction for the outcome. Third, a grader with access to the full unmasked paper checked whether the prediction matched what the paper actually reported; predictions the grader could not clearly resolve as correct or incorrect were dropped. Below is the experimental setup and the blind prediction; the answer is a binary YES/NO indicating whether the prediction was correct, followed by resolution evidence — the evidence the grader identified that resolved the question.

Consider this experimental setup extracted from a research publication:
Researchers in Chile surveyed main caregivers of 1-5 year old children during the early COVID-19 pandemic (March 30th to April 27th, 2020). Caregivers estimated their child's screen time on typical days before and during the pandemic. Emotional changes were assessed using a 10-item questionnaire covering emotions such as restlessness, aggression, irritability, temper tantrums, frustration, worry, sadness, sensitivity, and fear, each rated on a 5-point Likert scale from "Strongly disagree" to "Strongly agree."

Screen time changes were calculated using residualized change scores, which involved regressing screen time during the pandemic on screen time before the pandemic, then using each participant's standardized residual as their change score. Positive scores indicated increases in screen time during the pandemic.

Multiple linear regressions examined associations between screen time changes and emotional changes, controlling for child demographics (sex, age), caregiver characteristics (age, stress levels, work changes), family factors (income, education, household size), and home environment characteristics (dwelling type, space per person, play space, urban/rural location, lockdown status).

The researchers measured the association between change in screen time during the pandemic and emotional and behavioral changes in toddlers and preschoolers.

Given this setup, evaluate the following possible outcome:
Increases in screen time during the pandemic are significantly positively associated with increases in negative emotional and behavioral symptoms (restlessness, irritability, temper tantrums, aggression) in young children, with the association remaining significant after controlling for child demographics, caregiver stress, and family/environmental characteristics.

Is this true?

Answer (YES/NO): YES